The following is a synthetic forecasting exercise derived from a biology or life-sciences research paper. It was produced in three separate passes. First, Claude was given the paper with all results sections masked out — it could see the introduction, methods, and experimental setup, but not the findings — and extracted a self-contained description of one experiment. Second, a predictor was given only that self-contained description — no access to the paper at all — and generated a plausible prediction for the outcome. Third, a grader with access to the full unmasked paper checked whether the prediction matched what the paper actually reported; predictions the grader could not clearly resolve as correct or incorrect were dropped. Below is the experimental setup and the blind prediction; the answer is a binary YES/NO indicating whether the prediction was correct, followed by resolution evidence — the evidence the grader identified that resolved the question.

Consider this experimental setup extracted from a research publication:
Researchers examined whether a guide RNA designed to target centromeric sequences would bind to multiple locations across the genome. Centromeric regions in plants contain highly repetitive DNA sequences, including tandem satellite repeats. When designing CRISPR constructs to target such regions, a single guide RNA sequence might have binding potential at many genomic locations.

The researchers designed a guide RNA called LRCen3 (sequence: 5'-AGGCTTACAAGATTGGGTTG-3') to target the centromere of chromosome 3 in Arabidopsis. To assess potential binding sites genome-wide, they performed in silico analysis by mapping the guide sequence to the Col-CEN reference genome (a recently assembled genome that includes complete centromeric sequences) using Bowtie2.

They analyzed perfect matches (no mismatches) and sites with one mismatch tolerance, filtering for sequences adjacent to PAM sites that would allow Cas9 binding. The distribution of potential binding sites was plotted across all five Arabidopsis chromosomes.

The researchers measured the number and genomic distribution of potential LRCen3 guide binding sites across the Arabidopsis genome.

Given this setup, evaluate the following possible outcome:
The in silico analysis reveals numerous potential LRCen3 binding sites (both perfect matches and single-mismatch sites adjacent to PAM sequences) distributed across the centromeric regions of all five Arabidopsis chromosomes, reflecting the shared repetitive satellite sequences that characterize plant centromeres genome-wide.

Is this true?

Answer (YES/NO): NO